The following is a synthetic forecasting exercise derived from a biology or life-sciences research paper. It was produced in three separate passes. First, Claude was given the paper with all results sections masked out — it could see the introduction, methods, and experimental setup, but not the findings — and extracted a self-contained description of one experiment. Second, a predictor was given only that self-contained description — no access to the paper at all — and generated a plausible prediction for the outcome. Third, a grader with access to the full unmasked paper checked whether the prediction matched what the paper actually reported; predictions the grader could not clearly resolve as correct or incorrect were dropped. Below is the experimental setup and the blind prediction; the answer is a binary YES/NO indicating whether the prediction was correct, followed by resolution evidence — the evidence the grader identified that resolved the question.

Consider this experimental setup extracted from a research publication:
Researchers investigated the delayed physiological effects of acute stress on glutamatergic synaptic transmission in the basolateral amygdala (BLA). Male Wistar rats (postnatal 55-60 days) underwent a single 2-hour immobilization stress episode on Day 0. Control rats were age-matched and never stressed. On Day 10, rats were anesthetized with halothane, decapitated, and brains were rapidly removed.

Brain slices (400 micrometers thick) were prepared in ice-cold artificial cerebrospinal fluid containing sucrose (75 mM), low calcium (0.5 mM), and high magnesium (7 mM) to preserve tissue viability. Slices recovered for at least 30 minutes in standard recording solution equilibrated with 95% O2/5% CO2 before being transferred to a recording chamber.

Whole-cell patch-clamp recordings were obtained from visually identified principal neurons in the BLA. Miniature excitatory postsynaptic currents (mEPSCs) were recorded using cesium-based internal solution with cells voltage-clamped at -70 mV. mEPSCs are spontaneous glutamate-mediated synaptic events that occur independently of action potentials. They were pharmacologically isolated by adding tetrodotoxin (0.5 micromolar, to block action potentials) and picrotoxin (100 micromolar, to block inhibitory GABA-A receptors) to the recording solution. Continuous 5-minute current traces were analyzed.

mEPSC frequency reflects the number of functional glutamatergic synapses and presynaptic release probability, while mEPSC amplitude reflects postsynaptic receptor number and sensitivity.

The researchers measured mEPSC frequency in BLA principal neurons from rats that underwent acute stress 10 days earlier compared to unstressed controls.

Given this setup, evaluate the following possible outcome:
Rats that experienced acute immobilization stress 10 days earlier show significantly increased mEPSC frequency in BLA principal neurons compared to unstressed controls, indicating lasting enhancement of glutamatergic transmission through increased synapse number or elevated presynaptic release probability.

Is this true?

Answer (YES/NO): YES